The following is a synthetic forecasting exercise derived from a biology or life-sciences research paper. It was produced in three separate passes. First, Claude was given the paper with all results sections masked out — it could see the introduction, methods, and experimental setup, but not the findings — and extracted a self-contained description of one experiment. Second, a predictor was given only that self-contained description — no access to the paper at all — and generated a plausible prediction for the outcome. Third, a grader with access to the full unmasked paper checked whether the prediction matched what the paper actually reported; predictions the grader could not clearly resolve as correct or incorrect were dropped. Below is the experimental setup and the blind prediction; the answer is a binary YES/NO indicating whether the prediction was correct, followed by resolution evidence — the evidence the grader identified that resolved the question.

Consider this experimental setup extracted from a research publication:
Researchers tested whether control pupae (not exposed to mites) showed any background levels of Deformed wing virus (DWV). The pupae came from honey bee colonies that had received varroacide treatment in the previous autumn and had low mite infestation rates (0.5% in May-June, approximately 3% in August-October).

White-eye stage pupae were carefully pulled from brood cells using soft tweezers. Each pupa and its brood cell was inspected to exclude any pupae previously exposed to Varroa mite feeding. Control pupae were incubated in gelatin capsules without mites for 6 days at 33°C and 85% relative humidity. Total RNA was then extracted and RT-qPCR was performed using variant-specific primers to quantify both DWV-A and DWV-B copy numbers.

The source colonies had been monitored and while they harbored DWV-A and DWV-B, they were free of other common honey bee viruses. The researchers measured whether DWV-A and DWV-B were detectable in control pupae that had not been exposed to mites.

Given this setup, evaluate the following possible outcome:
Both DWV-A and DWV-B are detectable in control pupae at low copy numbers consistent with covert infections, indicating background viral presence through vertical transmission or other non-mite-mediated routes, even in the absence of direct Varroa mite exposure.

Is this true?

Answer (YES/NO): YES